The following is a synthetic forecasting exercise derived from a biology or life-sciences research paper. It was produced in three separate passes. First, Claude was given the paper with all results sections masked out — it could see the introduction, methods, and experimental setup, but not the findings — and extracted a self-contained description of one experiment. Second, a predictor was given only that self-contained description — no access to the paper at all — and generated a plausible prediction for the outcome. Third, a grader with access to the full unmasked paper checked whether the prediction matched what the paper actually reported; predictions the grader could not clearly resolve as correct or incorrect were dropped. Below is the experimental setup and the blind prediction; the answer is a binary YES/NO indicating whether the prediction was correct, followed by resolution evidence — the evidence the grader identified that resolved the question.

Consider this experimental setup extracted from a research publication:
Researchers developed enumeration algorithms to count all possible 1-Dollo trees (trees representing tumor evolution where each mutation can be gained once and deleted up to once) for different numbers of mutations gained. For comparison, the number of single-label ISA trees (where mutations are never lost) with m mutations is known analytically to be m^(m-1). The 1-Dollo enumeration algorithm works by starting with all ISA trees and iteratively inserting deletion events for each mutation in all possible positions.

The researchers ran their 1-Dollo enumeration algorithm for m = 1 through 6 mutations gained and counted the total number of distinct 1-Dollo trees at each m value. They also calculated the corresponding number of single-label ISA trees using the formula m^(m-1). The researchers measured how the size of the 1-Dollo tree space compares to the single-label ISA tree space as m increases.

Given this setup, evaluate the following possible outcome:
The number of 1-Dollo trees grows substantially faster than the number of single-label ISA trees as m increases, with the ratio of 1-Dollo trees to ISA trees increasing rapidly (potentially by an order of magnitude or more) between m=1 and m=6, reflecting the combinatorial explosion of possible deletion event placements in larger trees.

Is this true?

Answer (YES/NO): YES